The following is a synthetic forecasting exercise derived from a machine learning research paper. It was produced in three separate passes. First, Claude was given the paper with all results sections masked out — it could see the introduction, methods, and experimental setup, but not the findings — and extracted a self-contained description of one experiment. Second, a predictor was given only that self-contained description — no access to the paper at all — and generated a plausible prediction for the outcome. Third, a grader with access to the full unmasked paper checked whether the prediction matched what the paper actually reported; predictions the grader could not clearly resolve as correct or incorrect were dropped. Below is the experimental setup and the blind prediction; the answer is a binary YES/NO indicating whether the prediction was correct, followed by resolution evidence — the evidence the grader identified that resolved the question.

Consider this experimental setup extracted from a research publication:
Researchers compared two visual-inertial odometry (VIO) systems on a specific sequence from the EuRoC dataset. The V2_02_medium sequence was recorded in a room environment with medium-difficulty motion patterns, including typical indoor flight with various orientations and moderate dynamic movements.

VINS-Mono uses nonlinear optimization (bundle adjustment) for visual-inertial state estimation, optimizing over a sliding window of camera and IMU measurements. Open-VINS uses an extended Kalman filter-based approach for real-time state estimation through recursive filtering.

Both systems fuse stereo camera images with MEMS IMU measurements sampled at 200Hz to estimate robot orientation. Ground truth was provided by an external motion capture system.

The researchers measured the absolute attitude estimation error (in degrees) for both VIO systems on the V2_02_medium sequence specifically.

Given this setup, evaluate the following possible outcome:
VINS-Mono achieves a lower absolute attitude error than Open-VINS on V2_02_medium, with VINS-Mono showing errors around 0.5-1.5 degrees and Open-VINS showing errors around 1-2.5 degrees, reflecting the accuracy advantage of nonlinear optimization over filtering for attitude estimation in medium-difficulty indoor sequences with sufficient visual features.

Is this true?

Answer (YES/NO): NO